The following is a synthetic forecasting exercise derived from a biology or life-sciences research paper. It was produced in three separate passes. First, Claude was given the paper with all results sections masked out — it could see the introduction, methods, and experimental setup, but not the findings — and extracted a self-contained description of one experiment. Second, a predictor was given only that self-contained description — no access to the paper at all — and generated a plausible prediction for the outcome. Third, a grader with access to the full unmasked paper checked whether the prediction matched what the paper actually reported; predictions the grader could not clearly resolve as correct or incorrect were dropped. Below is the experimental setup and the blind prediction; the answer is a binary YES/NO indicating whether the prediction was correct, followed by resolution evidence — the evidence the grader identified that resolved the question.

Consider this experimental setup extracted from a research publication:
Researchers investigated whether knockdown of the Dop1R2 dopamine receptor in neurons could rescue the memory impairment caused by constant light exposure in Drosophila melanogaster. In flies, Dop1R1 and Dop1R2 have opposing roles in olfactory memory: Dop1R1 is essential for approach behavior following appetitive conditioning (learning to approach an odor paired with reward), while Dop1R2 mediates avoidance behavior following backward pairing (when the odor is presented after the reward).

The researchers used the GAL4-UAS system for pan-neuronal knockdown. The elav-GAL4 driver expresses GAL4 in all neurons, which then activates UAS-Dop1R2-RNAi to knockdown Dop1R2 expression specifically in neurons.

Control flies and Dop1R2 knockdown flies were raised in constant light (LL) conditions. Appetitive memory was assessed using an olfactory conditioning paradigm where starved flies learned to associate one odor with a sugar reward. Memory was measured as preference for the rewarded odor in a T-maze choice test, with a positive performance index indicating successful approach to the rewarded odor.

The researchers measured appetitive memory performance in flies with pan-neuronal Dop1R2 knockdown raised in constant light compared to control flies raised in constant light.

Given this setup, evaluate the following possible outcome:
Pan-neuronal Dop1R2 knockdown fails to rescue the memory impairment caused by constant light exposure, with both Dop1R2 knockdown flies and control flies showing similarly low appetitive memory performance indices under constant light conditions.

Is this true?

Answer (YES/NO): NO